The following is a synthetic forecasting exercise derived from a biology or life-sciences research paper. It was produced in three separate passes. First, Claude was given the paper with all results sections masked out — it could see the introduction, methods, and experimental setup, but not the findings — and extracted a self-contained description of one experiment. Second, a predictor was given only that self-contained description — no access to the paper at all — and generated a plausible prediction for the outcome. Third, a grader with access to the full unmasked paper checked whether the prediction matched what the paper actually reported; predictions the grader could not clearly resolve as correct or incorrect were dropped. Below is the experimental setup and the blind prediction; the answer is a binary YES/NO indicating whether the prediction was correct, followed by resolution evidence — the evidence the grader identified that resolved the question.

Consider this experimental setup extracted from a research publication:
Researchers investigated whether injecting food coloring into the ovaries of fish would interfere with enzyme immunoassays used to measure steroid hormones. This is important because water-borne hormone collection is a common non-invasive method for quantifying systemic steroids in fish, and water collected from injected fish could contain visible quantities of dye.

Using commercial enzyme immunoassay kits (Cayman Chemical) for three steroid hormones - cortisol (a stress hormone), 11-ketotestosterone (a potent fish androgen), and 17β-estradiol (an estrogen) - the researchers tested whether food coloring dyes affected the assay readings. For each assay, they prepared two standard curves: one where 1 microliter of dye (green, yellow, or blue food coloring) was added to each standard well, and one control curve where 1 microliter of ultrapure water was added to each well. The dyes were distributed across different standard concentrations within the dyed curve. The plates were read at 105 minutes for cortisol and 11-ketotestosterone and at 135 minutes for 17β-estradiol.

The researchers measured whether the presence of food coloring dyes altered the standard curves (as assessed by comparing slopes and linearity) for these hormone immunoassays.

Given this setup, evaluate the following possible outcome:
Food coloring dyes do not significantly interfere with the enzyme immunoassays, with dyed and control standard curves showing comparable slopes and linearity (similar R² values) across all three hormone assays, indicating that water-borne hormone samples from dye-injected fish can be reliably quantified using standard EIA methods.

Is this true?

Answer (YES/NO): YES